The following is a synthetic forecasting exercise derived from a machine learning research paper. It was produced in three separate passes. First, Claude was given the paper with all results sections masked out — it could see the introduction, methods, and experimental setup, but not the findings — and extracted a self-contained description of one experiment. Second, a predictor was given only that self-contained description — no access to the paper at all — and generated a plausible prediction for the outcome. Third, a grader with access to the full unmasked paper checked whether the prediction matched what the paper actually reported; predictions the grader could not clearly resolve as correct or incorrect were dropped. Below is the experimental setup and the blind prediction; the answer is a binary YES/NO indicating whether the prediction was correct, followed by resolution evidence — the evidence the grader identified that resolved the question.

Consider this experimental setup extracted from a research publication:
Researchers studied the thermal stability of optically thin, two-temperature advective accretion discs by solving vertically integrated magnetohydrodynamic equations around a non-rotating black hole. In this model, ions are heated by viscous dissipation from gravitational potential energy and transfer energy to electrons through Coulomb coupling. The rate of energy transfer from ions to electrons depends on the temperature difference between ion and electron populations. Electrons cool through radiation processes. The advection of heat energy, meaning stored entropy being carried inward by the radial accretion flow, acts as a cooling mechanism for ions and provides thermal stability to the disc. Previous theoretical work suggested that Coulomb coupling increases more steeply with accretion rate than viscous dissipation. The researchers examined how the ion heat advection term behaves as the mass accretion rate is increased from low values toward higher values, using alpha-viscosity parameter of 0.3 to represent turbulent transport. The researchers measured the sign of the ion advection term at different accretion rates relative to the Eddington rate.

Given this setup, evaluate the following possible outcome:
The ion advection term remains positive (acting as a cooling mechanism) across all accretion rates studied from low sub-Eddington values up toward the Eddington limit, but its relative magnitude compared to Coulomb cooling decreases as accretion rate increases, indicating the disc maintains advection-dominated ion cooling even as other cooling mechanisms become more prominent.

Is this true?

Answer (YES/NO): NO